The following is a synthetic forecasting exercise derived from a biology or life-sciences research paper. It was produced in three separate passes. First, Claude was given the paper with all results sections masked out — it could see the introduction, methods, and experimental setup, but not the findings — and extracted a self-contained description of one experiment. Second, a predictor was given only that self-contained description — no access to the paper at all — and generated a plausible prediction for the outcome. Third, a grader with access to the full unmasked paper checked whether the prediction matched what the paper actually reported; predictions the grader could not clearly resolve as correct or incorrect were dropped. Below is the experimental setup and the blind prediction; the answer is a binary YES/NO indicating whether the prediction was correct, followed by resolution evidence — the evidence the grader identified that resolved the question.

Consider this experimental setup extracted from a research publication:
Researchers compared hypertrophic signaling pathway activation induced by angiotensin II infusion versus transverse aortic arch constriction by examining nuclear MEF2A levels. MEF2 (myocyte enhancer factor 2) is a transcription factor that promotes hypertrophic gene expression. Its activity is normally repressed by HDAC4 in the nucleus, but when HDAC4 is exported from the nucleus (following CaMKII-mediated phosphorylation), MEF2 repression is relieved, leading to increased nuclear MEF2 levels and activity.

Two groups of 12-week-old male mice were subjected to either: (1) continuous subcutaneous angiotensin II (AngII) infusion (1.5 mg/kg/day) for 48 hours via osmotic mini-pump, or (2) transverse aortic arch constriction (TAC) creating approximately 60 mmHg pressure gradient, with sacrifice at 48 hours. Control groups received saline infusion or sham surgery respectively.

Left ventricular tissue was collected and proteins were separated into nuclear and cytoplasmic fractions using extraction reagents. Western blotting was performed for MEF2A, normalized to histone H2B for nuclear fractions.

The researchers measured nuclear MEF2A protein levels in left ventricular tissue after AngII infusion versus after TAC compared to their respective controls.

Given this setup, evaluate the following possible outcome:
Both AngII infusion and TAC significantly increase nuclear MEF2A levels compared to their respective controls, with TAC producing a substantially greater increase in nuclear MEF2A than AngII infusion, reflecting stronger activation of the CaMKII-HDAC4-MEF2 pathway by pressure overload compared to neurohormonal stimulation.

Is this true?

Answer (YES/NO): NO